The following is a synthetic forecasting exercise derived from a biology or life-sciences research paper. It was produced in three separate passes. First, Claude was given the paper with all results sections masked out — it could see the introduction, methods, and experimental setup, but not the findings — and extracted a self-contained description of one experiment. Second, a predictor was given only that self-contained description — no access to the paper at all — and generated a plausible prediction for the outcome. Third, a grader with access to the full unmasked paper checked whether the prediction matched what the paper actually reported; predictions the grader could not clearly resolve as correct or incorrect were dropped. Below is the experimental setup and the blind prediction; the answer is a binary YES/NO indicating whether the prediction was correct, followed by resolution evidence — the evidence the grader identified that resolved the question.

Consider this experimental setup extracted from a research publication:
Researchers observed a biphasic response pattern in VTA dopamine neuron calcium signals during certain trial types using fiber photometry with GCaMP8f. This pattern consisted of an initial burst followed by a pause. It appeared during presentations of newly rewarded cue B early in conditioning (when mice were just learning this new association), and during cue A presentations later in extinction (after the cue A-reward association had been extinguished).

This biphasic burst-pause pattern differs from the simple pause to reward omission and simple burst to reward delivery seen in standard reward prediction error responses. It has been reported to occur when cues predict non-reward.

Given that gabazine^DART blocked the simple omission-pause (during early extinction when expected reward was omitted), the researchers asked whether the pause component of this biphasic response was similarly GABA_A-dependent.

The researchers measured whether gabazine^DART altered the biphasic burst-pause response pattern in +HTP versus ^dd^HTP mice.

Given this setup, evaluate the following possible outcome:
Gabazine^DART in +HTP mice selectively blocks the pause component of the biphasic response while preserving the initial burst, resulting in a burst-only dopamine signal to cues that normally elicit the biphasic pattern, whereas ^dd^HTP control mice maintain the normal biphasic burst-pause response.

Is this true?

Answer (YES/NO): NO